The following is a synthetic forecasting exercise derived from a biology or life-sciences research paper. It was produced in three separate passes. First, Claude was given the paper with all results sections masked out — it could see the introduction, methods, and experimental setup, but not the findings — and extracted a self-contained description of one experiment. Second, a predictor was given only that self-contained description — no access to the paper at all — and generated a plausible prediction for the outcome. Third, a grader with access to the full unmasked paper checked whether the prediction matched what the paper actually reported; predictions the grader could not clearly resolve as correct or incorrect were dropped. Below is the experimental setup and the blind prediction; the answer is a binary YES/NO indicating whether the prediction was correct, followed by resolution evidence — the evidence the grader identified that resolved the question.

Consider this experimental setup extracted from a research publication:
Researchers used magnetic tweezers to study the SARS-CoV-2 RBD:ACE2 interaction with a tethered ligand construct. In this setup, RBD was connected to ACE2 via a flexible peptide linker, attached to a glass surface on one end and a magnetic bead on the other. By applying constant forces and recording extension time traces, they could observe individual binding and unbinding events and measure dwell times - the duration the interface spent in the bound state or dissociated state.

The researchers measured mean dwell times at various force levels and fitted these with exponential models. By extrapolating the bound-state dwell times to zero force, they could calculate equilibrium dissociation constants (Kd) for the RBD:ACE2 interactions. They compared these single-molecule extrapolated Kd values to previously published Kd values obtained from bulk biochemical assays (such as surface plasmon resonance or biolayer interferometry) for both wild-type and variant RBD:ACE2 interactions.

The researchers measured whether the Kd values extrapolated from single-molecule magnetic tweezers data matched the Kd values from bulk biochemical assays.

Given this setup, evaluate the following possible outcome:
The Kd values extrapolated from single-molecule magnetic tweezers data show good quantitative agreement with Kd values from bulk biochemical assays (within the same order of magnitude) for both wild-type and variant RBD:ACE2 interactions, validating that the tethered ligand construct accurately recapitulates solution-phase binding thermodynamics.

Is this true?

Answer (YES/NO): NO